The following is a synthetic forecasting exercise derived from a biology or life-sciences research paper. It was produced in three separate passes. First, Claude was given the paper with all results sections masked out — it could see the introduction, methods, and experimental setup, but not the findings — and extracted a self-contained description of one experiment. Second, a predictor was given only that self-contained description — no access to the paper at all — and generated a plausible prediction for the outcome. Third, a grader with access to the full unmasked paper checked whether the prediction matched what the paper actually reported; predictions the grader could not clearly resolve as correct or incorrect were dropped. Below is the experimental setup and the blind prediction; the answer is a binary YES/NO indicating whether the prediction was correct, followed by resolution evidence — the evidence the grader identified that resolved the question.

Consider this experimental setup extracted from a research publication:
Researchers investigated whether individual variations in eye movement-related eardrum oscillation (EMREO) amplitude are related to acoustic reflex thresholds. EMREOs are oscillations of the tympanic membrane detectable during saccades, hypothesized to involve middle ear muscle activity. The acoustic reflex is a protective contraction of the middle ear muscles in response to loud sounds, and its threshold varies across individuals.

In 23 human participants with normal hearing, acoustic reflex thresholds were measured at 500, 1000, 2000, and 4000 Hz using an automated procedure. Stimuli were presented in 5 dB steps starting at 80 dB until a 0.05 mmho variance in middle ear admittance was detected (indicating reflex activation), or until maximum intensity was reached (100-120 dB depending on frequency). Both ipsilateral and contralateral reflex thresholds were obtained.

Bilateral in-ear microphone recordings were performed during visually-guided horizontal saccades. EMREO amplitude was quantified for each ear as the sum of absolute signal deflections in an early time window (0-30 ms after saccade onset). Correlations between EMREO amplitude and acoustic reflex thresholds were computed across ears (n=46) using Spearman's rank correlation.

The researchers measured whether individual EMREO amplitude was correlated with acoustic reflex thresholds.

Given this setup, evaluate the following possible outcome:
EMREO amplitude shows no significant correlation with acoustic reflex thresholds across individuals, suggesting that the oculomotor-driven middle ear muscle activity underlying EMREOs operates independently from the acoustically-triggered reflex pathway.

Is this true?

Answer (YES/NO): YES